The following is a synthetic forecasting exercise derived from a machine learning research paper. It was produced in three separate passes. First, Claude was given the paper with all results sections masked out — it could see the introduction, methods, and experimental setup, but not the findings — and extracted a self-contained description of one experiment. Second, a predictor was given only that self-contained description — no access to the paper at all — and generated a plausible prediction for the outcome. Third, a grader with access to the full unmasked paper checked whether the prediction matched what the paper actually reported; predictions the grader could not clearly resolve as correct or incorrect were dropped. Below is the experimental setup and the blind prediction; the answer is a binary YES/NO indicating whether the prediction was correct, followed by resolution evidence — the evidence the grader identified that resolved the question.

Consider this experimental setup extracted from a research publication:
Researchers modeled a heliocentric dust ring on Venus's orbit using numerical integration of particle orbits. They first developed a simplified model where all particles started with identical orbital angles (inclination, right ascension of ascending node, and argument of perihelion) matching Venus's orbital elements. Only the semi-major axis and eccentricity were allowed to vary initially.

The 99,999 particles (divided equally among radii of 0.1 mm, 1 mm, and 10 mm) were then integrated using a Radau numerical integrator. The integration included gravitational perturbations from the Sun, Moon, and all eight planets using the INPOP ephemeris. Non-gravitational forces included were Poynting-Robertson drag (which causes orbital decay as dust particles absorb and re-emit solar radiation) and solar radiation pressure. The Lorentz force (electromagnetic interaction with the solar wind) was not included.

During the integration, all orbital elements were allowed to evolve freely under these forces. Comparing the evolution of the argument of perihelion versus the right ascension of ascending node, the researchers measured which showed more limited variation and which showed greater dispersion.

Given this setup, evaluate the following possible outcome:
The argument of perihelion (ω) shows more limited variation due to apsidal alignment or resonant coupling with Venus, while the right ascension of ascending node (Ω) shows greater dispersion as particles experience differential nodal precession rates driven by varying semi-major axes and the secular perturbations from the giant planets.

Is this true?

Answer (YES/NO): NO